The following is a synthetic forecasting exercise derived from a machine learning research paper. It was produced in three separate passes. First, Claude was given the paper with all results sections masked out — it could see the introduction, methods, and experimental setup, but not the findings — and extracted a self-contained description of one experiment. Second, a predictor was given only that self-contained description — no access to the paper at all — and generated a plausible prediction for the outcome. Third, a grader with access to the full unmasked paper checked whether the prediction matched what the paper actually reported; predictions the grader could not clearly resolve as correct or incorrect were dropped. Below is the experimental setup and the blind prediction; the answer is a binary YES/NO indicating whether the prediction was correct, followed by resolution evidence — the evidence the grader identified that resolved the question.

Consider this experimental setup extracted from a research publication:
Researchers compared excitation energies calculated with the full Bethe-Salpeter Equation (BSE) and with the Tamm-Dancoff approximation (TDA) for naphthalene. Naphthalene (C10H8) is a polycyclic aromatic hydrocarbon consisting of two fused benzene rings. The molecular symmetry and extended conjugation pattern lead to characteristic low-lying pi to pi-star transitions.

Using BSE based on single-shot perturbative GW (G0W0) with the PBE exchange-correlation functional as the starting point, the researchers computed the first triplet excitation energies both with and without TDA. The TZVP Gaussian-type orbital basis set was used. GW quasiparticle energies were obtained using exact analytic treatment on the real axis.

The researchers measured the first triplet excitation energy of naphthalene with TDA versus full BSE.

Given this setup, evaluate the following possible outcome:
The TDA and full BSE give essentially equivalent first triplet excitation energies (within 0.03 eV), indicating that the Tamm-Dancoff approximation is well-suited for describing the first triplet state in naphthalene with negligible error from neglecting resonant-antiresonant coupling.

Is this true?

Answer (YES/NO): NO